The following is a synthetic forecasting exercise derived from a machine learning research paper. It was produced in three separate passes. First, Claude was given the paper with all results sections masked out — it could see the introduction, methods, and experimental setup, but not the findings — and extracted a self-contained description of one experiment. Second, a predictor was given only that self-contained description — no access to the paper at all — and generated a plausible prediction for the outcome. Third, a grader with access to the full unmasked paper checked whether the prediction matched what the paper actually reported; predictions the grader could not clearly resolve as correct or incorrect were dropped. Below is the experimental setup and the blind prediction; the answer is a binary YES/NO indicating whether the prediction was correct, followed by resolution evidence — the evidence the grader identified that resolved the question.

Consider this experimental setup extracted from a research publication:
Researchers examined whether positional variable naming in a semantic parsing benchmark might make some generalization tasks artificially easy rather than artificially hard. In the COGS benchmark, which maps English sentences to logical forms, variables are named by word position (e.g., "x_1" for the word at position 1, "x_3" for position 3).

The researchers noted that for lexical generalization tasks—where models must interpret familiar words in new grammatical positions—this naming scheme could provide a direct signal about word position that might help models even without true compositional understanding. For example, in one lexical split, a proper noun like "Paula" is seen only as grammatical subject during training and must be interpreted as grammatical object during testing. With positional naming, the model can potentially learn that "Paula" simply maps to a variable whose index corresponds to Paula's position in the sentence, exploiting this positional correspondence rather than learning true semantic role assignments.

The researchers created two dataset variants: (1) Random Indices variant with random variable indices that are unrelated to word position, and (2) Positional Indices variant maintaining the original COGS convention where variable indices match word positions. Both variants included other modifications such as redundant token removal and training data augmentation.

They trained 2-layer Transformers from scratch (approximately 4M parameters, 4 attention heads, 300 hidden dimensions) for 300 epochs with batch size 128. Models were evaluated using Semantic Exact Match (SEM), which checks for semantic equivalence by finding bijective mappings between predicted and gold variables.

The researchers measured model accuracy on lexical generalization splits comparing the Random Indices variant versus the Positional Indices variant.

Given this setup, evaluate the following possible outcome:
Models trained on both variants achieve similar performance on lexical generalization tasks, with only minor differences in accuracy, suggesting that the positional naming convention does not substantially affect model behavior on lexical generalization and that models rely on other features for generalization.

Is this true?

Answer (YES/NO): NO